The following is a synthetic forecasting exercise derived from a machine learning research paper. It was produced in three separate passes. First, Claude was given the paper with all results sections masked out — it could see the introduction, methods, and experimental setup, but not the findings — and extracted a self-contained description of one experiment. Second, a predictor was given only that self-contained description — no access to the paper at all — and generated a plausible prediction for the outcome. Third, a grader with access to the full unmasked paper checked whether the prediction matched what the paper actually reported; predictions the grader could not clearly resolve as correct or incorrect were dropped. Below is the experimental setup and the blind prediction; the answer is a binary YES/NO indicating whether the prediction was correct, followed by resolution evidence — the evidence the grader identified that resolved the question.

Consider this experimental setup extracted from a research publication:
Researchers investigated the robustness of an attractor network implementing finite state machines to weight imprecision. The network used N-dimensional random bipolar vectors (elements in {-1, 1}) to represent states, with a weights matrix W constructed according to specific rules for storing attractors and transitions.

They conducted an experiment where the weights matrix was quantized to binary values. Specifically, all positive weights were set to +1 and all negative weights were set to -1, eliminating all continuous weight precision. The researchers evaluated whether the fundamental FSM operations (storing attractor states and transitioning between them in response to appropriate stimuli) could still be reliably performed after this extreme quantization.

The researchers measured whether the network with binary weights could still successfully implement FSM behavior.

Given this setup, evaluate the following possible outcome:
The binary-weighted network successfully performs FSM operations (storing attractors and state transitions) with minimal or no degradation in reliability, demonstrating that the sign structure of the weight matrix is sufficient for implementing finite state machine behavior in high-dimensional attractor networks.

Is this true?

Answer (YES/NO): YES